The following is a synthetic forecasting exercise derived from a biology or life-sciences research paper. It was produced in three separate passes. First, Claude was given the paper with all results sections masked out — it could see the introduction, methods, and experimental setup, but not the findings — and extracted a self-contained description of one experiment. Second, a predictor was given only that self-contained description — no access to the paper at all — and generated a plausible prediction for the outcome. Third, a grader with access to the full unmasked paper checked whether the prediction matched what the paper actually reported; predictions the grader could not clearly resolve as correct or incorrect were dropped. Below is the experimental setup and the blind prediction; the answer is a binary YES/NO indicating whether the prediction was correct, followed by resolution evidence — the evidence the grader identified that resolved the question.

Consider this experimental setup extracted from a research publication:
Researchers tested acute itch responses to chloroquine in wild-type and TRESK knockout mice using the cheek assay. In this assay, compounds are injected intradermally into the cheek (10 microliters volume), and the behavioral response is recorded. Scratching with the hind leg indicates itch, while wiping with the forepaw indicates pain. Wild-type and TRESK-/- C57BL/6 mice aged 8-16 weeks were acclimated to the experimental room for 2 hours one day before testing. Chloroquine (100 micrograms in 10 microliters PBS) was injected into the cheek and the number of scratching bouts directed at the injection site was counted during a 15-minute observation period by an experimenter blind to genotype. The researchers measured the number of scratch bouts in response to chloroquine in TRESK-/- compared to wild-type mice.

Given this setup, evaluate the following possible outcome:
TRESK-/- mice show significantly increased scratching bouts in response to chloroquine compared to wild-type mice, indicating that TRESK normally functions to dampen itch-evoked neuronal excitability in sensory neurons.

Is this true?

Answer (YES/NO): YES